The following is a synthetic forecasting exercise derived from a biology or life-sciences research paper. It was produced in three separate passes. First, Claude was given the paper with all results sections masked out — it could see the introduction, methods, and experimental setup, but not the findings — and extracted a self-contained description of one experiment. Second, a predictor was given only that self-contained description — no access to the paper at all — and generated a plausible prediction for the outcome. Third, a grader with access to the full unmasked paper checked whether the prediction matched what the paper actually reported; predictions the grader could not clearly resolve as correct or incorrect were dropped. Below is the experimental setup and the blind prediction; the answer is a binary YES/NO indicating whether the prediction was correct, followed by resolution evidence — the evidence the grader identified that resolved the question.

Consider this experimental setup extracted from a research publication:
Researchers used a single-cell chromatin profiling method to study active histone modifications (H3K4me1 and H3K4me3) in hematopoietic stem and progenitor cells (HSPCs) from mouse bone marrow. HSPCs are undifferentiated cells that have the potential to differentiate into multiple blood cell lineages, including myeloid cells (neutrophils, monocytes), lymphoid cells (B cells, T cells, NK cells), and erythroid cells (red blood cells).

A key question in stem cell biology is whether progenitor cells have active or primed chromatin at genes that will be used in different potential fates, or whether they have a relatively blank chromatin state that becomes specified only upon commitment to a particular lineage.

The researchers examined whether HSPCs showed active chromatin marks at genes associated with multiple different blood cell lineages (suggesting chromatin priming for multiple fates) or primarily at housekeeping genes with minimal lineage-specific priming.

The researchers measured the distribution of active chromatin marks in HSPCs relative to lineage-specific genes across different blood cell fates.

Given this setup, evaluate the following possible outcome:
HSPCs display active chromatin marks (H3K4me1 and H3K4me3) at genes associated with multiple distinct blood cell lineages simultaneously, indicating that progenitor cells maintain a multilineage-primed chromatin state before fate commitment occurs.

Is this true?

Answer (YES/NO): YES